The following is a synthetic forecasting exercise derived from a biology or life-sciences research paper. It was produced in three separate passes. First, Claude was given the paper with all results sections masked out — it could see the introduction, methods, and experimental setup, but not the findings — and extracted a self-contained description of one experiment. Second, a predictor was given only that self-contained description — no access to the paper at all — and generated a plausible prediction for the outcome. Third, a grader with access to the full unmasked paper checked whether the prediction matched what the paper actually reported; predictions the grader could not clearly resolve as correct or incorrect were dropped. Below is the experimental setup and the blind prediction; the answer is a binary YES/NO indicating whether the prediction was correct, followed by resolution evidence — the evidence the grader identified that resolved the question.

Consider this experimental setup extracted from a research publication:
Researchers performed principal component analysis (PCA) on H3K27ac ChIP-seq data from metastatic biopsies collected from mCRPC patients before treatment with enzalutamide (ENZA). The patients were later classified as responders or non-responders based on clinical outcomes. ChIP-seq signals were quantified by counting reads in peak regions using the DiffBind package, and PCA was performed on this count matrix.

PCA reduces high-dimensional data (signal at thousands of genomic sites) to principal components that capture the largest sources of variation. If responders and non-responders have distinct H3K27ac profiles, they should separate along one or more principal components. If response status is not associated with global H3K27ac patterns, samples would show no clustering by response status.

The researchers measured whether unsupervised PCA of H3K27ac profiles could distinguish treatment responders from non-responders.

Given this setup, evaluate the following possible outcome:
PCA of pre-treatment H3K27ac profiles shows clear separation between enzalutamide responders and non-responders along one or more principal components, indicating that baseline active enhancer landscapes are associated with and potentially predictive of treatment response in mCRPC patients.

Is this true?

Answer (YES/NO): NO